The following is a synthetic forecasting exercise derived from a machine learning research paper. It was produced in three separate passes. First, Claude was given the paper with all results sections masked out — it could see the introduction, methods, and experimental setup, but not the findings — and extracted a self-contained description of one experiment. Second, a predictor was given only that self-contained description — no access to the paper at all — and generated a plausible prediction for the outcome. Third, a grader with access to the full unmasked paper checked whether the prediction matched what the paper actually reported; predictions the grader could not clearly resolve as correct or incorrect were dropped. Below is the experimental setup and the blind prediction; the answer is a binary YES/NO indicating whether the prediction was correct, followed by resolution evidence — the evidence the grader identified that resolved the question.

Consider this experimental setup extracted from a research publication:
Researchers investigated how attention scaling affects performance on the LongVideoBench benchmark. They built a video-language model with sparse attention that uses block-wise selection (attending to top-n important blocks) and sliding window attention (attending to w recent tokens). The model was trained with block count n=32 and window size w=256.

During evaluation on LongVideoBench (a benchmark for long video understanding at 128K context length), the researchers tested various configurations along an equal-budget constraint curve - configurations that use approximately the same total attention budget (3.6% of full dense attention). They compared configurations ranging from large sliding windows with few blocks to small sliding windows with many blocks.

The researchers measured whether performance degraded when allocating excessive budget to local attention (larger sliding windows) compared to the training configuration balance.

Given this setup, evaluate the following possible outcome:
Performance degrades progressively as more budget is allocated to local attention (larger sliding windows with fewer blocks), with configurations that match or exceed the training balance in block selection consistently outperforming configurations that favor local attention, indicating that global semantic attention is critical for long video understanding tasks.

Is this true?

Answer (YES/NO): YES